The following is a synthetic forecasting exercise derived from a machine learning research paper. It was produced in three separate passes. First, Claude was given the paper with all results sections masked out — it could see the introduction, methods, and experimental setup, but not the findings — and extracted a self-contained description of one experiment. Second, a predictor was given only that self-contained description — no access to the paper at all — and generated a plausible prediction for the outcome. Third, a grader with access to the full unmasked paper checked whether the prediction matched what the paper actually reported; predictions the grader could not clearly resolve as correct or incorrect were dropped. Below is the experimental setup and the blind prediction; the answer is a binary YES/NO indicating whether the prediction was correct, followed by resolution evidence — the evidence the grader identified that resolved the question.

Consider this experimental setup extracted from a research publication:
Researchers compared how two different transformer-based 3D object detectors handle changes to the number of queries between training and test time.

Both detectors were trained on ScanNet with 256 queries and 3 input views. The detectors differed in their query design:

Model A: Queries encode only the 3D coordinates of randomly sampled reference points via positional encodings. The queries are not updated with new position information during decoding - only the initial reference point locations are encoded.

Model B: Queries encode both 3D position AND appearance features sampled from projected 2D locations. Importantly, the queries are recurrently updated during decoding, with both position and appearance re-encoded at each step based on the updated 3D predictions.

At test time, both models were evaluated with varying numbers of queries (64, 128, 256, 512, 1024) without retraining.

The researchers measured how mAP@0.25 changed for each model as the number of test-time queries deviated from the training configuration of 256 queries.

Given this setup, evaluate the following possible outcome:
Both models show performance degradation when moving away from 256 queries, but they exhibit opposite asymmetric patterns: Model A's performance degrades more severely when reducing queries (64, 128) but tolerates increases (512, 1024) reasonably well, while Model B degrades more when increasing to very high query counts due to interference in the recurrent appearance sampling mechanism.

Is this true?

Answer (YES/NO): NO